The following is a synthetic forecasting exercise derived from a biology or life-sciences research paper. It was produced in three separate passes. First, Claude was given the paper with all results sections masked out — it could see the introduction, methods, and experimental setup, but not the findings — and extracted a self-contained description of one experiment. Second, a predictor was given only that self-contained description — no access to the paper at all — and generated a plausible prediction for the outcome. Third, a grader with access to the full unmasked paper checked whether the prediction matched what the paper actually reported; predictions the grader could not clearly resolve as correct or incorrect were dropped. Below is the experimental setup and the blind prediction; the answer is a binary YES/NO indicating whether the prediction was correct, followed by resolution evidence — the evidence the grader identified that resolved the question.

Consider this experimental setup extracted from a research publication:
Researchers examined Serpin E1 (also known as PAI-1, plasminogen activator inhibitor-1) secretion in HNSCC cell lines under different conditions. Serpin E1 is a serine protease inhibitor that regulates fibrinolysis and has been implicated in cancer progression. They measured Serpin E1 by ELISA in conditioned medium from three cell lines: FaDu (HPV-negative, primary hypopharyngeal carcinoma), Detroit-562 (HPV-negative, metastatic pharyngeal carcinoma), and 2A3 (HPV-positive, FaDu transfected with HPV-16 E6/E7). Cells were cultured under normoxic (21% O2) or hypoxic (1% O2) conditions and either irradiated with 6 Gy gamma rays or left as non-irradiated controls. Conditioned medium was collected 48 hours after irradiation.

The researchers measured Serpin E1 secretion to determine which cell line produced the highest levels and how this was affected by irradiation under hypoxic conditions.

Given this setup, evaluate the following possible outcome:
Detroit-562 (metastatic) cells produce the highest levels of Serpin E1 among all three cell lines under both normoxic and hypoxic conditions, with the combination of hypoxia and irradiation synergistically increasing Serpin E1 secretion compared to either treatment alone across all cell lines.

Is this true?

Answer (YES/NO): NO